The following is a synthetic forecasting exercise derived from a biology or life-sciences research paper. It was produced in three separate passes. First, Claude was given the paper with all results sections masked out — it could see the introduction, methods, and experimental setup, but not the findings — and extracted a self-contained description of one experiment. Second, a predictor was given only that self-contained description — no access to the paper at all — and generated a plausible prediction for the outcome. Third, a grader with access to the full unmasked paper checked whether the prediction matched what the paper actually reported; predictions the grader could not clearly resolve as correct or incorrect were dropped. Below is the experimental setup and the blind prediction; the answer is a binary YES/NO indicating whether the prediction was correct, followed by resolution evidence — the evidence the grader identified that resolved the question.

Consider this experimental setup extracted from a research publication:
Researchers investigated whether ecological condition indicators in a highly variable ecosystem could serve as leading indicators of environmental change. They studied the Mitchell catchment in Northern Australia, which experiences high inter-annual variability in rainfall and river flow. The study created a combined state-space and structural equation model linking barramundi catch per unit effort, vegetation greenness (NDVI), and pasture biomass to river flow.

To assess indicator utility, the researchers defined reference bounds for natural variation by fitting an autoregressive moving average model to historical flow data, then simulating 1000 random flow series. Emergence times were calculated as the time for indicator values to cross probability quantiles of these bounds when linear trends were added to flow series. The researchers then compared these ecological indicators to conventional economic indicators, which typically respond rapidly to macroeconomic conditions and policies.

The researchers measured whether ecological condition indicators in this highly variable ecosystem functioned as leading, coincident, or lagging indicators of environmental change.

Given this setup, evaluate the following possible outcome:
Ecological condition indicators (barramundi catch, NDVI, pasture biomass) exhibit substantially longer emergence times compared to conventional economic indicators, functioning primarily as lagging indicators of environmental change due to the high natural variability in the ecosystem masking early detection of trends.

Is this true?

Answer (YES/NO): YES